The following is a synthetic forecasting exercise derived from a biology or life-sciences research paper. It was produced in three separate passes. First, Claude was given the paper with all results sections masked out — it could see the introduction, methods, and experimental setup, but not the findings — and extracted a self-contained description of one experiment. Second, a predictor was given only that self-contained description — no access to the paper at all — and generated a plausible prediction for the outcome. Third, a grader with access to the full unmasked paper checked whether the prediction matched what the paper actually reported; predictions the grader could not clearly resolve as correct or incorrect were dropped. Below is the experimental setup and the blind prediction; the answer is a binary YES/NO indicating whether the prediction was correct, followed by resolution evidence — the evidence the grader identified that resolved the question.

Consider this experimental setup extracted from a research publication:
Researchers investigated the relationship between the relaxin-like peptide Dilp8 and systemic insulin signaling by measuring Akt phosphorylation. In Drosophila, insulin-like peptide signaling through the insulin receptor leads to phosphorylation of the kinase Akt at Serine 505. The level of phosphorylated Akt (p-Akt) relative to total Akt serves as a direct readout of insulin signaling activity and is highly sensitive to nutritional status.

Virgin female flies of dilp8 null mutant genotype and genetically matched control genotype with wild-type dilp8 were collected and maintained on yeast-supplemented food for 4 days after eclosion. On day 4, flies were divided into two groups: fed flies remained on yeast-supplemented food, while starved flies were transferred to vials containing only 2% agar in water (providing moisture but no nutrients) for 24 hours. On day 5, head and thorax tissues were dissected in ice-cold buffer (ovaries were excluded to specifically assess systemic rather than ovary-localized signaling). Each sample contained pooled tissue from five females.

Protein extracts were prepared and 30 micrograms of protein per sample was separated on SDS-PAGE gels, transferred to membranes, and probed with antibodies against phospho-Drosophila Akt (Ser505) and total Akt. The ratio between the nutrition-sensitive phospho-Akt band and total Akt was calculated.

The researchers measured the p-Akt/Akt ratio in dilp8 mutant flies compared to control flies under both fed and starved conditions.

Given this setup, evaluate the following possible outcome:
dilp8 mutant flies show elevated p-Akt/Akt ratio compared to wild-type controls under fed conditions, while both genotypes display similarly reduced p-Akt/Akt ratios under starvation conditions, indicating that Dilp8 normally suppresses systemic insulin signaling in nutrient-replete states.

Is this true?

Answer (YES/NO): NO